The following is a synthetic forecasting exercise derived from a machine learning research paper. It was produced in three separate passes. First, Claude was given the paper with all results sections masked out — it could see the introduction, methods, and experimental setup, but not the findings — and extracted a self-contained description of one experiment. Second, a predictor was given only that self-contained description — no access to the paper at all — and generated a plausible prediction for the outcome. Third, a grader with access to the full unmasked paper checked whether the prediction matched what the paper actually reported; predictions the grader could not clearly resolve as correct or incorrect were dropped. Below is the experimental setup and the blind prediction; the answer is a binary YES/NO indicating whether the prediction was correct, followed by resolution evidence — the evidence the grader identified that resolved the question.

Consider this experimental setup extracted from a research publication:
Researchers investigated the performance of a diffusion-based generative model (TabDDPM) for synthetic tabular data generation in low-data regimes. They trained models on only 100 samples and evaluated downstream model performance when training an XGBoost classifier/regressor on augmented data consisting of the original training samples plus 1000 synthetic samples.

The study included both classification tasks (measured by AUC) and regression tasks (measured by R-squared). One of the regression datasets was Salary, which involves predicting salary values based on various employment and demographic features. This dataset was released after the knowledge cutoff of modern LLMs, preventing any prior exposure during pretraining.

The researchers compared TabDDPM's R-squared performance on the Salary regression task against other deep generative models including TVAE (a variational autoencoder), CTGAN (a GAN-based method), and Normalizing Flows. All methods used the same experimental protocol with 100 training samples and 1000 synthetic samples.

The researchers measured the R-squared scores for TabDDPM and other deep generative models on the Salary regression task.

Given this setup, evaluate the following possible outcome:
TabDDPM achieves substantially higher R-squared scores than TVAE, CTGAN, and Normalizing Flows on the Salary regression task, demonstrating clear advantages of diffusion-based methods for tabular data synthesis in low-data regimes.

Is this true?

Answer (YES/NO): NO